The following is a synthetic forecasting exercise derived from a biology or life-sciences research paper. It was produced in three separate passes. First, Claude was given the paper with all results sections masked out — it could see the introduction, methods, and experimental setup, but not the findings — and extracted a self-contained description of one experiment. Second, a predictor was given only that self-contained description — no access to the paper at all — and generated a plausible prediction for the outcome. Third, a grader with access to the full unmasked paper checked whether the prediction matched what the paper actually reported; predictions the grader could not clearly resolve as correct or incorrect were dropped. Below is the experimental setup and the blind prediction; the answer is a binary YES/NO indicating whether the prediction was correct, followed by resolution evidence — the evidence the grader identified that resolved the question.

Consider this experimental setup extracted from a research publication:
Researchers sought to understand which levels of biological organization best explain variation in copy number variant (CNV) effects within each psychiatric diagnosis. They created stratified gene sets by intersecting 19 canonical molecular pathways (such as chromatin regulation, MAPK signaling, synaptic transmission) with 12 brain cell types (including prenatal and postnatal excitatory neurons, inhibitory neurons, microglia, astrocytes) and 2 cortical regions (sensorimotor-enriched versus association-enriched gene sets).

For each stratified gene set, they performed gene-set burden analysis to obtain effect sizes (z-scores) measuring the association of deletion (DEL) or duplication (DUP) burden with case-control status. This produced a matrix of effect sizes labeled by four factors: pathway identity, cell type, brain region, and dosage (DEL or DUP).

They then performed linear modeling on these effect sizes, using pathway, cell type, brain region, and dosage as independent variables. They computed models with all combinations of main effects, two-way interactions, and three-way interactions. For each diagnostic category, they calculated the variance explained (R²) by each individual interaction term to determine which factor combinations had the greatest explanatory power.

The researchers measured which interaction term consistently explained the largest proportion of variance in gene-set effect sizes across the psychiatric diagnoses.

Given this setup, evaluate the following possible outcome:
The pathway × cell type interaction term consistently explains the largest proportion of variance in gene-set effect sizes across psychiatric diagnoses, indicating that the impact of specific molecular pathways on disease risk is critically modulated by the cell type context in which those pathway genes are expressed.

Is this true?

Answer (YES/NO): NO